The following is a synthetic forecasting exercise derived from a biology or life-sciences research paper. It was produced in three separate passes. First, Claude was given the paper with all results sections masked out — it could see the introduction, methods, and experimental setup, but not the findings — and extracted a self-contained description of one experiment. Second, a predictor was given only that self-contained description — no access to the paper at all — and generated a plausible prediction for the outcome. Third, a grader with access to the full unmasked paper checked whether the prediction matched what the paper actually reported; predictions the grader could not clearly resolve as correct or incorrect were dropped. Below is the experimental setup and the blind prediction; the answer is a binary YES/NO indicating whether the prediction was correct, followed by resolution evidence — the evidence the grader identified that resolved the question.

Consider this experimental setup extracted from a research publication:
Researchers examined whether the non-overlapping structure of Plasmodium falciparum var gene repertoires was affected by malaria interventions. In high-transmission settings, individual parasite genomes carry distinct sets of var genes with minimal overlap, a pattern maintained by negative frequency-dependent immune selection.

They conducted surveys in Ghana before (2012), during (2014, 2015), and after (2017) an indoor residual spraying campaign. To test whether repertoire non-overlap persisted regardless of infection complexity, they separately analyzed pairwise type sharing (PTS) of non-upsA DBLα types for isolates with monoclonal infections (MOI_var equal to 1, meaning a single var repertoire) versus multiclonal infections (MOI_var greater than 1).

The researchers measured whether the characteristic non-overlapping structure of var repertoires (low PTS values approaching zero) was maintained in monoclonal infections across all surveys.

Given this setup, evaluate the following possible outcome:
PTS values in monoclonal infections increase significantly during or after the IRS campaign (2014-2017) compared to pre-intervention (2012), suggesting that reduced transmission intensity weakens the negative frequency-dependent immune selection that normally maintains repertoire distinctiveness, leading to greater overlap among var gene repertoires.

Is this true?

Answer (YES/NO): NO